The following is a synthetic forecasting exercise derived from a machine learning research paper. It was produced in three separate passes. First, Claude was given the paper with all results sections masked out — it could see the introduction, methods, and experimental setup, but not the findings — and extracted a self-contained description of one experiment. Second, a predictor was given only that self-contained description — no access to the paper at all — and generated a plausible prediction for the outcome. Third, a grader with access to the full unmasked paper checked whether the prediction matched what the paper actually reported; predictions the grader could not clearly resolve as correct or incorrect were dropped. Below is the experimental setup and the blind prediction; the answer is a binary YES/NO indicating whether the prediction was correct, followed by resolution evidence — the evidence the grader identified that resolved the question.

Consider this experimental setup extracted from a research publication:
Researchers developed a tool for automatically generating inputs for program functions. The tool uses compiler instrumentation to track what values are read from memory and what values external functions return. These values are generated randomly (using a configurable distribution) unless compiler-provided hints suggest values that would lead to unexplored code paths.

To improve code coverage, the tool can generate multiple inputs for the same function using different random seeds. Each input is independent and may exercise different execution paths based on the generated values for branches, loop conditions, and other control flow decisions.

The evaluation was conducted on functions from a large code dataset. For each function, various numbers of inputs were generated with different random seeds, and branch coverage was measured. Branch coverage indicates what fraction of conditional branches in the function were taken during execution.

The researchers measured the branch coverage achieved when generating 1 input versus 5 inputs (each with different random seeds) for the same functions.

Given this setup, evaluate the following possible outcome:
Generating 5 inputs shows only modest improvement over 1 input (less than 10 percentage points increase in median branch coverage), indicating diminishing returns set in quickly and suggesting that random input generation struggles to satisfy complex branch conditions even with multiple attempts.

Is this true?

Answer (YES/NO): NO